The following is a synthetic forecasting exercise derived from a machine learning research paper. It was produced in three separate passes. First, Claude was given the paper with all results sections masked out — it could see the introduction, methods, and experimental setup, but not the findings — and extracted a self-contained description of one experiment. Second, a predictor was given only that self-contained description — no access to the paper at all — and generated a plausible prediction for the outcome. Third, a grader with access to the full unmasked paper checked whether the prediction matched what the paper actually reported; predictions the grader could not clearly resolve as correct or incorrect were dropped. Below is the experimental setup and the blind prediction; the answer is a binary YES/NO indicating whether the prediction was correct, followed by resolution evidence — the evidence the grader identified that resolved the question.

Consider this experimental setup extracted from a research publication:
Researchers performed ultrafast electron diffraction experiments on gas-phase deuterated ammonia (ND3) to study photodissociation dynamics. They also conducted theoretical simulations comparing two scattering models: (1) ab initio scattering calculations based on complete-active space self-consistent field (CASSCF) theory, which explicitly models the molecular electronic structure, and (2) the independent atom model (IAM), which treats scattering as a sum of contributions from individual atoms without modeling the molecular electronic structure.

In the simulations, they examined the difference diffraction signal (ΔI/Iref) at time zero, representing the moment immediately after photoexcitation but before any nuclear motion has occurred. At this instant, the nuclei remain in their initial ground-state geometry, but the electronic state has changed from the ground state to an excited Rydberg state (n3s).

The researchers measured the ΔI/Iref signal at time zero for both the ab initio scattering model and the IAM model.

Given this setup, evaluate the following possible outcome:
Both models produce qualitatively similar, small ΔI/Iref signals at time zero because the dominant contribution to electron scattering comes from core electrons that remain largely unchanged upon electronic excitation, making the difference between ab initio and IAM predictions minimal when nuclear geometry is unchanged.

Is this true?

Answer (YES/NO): NO